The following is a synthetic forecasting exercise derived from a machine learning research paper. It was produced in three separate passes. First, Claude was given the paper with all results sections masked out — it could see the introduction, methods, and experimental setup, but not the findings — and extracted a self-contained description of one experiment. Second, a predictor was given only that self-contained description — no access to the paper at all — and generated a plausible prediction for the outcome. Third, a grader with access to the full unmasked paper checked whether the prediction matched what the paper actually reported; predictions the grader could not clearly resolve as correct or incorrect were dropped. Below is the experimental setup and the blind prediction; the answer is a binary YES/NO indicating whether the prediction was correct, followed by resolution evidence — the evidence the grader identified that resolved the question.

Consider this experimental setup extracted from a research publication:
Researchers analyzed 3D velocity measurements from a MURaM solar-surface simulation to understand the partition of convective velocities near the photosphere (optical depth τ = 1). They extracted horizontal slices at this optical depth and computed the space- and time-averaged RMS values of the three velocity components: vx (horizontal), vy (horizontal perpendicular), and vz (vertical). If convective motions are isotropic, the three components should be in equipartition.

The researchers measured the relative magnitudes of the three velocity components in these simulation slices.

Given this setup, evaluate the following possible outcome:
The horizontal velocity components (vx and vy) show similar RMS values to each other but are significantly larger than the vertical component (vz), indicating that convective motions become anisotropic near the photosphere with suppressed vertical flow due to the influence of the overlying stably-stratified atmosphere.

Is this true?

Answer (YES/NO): NO